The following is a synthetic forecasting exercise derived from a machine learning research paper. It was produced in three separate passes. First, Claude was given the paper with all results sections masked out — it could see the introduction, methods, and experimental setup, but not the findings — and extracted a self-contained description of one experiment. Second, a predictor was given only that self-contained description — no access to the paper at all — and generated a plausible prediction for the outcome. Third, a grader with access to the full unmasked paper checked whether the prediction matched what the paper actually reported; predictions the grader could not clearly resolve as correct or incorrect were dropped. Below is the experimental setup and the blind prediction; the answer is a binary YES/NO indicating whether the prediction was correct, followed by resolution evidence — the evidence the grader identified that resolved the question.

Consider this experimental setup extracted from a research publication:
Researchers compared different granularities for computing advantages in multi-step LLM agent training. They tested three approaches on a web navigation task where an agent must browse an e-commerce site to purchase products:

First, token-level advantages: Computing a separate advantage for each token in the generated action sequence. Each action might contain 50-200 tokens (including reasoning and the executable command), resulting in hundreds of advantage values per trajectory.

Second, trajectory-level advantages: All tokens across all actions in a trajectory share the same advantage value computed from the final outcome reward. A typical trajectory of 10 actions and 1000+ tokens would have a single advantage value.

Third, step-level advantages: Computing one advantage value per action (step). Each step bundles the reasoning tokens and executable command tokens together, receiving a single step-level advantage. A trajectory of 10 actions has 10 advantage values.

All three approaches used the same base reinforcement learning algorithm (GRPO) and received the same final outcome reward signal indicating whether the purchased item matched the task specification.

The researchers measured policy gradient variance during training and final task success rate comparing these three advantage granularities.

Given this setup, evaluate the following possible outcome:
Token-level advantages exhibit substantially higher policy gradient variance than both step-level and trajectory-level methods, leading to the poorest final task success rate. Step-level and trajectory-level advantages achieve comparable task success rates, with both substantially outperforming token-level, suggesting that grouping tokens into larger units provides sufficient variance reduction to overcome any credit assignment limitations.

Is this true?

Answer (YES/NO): NO